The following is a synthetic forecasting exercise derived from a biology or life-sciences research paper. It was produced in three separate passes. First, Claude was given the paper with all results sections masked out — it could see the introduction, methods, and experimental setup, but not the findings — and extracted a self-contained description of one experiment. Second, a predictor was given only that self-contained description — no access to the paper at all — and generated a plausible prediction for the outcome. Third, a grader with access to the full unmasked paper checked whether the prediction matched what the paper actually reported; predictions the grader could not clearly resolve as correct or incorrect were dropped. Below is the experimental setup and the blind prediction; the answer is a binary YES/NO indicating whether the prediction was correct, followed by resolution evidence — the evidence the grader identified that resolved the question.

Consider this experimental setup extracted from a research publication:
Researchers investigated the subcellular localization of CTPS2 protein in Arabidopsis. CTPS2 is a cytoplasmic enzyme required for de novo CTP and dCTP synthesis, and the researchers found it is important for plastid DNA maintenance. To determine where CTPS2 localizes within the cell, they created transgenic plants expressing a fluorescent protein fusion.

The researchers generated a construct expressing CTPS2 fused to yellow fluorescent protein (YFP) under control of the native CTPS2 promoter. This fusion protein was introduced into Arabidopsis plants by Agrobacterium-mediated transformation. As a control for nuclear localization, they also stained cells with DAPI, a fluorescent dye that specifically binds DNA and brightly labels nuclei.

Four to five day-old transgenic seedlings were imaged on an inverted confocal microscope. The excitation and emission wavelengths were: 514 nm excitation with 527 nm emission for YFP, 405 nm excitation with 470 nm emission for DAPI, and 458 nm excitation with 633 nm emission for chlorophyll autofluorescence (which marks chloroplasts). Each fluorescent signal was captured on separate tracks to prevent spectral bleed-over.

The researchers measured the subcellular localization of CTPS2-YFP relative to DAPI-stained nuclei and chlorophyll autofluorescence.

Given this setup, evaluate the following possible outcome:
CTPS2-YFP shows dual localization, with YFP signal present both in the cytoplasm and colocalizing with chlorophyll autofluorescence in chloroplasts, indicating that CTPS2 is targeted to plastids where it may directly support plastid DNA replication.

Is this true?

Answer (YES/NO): NO